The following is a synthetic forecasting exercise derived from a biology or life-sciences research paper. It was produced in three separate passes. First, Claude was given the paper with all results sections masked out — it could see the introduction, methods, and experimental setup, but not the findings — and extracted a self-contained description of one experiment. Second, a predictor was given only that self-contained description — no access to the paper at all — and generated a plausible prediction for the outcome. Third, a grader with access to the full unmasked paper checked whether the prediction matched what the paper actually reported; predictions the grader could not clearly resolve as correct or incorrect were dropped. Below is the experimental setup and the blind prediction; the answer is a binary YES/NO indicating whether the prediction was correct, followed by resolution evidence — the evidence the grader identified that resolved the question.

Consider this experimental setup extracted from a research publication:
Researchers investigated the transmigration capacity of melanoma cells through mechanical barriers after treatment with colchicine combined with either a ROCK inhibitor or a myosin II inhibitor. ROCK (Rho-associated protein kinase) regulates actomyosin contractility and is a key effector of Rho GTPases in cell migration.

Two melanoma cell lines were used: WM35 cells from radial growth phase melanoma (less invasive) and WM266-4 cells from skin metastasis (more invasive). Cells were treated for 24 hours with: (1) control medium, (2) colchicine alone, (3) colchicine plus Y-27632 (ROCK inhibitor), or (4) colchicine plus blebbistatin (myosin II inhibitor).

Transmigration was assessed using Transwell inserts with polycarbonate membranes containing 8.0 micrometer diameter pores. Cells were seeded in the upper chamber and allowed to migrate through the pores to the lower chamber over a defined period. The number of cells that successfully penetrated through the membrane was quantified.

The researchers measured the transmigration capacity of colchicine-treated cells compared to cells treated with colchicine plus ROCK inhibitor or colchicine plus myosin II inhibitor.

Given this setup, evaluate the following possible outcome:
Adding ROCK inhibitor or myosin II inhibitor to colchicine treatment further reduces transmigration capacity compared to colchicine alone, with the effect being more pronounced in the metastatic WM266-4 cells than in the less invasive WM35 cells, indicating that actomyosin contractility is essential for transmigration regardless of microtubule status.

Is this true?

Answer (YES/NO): NO